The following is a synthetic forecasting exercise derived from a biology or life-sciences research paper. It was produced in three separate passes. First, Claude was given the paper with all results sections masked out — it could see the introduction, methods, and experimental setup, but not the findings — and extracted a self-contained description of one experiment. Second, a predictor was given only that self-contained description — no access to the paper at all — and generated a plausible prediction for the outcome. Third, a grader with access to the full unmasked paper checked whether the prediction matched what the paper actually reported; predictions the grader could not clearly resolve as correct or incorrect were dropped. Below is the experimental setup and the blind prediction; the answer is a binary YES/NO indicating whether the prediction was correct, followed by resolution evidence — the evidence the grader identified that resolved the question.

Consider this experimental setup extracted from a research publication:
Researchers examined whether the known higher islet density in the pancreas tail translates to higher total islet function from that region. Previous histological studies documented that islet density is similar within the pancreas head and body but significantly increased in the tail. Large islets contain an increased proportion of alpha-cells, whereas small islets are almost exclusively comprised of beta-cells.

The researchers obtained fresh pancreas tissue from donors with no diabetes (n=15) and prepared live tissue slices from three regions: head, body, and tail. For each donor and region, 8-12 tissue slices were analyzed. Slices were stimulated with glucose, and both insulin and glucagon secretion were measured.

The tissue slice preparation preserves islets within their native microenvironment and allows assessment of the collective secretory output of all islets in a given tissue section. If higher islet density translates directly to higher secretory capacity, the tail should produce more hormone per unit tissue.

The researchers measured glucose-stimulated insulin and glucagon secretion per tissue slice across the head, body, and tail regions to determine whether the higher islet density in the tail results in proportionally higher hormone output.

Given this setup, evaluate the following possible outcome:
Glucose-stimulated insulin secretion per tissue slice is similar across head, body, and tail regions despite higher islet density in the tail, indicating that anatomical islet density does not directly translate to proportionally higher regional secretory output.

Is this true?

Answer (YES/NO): NO